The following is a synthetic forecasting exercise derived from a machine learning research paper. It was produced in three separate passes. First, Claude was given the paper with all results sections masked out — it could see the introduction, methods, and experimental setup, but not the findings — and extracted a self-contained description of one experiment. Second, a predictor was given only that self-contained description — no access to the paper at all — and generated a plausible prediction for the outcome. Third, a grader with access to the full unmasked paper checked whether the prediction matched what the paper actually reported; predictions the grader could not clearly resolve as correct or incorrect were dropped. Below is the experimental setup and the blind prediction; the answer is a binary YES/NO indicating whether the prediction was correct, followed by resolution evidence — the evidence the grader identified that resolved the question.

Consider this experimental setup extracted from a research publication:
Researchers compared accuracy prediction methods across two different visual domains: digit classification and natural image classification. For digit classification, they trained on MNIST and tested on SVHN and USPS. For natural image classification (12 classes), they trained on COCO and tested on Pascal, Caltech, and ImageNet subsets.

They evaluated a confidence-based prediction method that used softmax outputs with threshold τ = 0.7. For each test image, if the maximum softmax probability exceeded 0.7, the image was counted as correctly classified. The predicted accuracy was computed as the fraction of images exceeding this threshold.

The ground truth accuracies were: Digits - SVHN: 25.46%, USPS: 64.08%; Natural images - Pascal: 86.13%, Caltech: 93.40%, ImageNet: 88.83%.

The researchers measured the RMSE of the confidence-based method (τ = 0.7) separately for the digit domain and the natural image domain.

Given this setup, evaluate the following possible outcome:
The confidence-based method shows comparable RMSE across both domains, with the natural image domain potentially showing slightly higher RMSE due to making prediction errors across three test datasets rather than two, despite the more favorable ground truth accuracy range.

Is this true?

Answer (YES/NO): NO